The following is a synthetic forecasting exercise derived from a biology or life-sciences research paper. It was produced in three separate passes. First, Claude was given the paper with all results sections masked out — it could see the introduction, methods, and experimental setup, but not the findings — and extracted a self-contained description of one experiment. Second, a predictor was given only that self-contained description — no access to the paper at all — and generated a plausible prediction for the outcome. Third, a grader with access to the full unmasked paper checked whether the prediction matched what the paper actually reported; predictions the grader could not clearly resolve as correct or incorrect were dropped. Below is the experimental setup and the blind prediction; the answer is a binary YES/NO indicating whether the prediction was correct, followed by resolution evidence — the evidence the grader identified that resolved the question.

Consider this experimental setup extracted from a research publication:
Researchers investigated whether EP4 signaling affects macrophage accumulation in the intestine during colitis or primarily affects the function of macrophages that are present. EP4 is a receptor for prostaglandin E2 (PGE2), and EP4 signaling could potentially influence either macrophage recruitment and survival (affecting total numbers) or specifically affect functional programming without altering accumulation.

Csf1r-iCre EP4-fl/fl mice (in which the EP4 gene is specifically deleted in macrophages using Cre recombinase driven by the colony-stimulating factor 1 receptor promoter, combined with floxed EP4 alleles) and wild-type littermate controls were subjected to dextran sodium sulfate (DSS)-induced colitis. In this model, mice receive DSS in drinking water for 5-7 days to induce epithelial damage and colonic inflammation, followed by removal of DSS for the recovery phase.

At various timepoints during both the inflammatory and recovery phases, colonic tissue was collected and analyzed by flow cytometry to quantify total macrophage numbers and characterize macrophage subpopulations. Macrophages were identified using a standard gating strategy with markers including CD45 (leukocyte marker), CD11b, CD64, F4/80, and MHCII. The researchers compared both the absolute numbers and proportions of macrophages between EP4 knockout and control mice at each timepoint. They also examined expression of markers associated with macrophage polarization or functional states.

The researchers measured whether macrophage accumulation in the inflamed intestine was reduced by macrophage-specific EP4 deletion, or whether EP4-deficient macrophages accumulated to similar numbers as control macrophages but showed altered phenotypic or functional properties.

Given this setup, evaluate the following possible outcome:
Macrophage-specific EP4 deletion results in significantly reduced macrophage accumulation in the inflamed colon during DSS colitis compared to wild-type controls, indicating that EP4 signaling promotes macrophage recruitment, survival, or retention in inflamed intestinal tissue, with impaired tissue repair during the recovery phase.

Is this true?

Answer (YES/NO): NO